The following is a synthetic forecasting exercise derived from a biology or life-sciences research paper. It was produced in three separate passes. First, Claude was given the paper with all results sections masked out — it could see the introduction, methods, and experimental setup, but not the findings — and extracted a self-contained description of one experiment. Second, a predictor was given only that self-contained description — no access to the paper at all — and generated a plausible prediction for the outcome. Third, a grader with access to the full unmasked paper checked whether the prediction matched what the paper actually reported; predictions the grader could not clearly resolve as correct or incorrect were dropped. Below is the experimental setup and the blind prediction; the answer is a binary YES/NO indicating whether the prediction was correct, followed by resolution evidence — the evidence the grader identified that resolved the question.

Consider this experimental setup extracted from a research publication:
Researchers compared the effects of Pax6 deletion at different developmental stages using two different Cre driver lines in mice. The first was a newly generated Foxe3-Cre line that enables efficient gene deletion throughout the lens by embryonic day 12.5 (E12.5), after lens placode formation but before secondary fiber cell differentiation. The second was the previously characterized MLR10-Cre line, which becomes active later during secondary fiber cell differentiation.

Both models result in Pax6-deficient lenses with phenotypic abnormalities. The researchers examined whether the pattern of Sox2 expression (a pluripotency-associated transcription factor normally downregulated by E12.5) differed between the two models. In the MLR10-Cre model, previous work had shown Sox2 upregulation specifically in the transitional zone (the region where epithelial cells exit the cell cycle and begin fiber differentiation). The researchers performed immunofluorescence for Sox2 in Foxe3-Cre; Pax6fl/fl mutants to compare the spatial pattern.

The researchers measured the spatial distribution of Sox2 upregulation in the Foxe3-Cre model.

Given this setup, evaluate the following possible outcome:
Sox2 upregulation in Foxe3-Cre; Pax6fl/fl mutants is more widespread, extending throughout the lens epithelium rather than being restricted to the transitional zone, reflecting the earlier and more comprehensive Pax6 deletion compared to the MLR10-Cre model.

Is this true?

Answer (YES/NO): YES